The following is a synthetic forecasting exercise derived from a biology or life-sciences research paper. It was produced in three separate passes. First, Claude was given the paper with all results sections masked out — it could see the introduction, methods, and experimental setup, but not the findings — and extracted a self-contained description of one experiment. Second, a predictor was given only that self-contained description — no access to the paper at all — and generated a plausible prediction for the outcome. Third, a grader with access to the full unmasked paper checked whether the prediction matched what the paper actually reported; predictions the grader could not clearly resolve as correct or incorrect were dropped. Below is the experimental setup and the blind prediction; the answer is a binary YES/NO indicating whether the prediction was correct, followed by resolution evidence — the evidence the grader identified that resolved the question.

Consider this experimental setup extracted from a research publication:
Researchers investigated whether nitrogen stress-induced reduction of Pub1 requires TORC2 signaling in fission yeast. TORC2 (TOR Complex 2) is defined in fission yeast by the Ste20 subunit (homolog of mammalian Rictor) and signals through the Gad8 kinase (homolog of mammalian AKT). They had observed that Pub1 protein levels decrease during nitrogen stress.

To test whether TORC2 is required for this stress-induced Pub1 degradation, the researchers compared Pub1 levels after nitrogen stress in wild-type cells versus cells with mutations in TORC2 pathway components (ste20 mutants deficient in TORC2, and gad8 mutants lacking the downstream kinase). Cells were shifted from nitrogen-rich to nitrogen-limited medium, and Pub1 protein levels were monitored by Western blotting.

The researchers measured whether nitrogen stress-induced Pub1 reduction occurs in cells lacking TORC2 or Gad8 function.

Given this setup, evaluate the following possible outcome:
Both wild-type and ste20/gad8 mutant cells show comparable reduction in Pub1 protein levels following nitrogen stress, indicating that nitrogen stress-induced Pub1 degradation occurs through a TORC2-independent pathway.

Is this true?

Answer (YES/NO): NO